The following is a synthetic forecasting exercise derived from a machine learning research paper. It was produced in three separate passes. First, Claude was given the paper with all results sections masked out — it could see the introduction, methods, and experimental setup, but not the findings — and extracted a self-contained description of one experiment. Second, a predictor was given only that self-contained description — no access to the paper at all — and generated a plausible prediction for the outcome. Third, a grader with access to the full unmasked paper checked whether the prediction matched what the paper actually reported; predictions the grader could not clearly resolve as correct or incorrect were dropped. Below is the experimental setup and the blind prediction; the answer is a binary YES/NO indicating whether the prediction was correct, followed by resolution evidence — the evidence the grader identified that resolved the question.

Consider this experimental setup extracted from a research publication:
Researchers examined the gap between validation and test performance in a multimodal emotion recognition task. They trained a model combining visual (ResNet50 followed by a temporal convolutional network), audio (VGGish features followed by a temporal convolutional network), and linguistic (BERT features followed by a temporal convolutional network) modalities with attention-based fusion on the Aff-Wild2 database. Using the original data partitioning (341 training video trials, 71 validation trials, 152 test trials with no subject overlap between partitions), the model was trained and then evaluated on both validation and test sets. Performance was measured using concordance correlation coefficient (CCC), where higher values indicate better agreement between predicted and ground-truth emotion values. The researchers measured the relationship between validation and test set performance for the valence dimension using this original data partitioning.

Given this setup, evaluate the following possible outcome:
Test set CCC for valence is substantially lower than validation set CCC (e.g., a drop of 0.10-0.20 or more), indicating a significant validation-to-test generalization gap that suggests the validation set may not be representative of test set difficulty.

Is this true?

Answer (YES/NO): NO